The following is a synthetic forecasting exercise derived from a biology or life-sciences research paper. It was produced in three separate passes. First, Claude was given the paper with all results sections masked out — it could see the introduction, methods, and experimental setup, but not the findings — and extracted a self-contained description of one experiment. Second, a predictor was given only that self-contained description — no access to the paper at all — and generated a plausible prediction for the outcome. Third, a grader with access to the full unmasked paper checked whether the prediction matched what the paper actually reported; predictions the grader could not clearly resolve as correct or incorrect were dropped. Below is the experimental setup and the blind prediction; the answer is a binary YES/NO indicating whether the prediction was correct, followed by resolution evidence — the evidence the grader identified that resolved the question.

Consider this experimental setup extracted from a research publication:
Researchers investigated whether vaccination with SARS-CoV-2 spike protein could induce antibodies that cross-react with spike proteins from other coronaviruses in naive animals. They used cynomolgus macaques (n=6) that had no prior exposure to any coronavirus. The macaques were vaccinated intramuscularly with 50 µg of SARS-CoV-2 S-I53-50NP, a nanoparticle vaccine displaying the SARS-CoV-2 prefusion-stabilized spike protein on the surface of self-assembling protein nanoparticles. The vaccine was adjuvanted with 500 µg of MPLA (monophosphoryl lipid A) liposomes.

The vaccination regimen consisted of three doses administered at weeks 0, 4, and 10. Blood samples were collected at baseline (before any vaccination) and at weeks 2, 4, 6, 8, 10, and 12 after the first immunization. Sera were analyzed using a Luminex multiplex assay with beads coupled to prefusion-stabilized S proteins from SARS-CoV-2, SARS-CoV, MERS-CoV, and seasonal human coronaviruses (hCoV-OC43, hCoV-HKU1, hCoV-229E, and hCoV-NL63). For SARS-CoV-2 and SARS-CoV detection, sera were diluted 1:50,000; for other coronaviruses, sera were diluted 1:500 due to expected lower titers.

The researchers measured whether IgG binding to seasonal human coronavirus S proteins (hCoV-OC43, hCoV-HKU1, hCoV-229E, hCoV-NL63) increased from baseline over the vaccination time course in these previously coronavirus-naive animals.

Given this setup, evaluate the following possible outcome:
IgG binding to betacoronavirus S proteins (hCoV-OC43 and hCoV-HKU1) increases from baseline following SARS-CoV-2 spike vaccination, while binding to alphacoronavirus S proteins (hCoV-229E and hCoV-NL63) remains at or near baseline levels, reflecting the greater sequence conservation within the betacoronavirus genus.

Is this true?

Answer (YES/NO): NO